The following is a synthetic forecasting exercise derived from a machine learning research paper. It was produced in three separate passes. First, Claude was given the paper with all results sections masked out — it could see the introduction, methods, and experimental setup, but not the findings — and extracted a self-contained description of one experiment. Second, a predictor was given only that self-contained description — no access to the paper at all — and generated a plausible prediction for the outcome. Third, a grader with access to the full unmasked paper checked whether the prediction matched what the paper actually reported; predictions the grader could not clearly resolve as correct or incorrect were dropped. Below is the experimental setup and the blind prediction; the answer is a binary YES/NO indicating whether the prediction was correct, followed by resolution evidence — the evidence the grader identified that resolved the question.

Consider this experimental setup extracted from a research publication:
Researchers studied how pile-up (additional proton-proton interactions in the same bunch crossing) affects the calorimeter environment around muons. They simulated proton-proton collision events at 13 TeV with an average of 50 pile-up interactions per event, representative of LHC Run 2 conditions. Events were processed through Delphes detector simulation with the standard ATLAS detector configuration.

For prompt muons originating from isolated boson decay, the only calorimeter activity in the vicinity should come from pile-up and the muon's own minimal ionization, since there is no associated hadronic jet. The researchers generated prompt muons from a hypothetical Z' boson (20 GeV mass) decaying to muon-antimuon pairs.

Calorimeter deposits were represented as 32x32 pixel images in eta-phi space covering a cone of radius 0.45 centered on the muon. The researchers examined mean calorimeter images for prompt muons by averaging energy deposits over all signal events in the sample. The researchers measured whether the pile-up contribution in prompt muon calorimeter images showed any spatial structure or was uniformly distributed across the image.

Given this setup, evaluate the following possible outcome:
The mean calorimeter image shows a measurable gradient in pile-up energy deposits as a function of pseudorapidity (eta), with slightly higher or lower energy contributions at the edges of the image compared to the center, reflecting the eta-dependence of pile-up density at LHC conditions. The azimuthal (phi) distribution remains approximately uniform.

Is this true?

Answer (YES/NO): NO